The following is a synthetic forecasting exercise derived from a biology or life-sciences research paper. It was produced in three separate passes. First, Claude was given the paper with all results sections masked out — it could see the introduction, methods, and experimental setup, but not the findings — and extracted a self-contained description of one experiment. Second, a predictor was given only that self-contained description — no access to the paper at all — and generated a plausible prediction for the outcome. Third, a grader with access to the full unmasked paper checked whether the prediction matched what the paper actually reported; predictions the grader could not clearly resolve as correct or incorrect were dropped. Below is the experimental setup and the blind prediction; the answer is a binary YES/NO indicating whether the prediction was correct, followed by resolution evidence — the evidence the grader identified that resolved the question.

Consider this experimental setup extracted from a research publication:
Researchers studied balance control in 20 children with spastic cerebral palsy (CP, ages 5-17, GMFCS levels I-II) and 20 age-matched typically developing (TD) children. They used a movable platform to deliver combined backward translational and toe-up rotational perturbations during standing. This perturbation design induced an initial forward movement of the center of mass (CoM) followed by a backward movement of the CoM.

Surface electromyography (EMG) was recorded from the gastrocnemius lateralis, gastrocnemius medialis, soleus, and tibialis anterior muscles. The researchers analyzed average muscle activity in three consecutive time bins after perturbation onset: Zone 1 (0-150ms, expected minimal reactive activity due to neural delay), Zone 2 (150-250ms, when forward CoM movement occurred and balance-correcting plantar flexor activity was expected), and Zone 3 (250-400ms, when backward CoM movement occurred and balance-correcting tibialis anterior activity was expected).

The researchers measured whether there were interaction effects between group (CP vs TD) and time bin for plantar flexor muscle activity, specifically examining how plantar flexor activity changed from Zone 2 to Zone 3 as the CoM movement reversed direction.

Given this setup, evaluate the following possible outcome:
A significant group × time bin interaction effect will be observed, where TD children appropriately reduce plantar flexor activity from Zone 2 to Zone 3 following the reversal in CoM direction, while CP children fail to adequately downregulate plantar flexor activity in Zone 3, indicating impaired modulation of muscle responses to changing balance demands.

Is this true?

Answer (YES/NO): YES